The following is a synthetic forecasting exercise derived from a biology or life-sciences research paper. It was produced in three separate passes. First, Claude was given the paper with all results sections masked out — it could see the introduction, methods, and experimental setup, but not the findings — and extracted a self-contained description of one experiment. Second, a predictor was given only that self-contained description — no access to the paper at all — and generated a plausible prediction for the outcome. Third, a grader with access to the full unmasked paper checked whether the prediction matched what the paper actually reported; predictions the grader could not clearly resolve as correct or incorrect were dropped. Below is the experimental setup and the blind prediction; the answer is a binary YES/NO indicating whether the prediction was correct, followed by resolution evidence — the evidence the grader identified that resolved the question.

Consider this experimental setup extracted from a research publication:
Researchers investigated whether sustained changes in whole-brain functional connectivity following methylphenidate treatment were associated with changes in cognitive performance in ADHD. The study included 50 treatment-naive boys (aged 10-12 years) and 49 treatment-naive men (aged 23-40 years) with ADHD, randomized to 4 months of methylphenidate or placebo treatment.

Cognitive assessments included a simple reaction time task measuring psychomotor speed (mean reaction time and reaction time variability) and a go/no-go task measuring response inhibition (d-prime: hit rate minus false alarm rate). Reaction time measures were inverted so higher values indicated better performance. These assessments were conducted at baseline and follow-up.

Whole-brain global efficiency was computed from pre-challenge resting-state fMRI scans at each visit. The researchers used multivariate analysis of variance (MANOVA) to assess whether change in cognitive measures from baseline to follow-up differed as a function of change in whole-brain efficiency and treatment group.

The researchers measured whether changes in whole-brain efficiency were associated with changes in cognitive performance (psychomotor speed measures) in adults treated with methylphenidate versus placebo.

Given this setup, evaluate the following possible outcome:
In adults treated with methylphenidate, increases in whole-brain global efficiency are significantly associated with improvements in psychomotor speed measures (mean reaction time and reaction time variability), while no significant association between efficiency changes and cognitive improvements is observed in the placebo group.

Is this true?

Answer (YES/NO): NO